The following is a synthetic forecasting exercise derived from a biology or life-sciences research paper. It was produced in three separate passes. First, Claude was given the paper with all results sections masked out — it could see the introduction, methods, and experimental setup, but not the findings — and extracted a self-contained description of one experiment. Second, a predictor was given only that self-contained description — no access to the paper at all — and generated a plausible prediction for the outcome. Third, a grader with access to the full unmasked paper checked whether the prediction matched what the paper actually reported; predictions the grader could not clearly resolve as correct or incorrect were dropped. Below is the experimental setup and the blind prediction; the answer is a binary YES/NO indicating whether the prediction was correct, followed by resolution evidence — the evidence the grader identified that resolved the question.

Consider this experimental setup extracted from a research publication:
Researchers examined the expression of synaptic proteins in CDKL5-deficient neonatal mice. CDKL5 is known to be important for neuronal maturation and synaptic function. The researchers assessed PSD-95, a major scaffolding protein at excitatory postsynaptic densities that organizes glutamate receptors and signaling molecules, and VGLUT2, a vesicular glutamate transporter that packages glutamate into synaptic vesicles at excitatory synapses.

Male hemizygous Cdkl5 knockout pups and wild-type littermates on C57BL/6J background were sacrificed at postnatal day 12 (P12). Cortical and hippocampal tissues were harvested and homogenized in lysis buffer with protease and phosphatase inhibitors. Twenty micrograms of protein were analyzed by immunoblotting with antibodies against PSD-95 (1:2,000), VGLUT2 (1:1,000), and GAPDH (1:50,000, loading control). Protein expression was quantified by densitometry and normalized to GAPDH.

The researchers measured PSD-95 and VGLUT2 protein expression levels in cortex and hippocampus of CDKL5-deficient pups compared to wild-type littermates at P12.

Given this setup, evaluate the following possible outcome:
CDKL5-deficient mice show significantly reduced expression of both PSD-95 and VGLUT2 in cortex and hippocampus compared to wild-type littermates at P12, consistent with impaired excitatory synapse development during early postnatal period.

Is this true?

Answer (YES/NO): NO